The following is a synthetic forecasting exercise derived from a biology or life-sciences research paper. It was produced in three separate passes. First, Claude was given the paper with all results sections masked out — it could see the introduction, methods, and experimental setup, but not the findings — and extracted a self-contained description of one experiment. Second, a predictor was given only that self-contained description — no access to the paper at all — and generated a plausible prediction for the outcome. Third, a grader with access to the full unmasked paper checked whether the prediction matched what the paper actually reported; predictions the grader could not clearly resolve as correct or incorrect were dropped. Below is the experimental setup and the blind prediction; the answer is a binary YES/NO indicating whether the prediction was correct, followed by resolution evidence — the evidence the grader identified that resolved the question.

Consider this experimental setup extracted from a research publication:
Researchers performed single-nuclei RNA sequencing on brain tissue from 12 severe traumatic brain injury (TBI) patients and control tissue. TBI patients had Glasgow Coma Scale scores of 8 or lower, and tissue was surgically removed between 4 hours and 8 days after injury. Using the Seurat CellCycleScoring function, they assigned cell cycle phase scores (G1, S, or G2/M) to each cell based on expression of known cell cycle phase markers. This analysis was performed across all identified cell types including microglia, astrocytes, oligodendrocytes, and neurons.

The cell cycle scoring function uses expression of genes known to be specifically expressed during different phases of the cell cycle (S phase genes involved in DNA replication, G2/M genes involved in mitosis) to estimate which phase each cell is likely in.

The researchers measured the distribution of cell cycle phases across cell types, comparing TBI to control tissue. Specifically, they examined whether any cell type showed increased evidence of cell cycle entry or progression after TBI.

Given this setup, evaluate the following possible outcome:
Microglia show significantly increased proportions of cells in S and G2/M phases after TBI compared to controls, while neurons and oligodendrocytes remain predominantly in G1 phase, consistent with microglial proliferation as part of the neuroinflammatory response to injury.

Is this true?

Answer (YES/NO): YES